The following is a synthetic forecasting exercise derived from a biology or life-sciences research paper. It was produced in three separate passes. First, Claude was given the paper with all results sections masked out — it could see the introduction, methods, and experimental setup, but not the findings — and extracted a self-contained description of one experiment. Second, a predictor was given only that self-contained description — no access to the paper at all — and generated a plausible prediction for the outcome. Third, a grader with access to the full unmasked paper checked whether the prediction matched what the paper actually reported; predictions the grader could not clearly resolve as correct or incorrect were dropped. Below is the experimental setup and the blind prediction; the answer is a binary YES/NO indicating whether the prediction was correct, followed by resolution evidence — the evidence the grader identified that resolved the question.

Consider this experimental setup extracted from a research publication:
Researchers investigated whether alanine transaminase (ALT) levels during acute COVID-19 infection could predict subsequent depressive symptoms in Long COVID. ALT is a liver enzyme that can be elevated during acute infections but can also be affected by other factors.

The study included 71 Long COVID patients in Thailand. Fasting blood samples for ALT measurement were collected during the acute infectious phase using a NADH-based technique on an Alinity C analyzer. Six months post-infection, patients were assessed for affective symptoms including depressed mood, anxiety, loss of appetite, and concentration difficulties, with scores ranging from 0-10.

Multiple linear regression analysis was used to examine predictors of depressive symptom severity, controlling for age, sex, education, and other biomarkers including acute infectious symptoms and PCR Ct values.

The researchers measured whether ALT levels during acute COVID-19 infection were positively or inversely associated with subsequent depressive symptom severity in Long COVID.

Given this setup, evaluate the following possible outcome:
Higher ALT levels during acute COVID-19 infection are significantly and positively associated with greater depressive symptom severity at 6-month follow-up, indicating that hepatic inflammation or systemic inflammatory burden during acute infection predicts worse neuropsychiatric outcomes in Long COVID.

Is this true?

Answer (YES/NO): NO